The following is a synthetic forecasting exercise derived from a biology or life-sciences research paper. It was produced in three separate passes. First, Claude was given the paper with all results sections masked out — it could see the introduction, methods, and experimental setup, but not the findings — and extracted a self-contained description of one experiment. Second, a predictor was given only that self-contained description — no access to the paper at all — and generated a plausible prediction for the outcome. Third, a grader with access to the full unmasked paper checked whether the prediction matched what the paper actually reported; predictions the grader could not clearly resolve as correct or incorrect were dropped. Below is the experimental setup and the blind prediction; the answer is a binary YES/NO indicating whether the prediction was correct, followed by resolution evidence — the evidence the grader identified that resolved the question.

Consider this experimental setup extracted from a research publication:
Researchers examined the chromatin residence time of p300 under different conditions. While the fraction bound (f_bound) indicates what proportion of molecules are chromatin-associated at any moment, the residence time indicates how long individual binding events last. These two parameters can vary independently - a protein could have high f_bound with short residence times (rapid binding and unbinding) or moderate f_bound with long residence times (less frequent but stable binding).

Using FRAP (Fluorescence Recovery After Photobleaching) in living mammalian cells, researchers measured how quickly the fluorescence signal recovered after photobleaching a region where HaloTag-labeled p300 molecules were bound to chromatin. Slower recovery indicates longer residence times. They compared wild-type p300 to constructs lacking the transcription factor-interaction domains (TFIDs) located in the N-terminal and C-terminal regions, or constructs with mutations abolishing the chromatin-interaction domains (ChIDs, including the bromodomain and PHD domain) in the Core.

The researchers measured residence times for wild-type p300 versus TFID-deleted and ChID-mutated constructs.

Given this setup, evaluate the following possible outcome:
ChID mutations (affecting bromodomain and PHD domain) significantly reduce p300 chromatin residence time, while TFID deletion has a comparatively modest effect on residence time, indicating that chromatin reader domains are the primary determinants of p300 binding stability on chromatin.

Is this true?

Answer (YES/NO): NO